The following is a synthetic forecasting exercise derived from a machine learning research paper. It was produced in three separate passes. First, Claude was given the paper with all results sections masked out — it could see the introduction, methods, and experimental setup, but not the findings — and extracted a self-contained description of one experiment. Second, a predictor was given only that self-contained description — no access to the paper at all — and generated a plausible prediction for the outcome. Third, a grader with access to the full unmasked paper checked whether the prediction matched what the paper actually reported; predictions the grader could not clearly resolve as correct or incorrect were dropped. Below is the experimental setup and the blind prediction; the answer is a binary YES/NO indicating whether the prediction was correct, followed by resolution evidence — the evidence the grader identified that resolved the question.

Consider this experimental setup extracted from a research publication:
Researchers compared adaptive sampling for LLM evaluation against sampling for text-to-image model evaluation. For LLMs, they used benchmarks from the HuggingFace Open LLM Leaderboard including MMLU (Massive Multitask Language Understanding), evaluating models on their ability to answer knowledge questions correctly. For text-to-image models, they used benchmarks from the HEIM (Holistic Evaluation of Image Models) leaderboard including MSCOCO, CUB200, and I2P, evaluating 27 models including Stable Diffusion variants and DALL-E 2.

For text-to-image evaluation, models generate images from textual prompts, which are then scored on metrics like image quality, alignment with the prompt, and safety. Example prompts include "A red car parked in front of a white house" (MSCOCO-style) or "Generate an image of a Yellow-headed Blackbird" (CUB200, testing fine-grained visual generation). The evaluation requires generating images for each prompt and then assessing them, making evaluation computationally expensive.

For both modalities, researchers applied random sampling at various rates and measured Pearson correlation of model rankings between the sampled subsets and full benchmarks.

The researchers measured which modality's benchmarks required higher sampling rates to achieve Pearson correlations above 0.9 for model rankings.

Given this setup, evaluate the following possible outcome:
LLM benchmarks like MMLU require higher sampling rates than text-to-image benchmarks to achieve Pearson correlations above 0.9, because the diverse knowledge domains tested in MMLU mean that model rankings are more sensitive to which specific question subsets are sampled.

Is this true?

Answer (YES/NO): NO